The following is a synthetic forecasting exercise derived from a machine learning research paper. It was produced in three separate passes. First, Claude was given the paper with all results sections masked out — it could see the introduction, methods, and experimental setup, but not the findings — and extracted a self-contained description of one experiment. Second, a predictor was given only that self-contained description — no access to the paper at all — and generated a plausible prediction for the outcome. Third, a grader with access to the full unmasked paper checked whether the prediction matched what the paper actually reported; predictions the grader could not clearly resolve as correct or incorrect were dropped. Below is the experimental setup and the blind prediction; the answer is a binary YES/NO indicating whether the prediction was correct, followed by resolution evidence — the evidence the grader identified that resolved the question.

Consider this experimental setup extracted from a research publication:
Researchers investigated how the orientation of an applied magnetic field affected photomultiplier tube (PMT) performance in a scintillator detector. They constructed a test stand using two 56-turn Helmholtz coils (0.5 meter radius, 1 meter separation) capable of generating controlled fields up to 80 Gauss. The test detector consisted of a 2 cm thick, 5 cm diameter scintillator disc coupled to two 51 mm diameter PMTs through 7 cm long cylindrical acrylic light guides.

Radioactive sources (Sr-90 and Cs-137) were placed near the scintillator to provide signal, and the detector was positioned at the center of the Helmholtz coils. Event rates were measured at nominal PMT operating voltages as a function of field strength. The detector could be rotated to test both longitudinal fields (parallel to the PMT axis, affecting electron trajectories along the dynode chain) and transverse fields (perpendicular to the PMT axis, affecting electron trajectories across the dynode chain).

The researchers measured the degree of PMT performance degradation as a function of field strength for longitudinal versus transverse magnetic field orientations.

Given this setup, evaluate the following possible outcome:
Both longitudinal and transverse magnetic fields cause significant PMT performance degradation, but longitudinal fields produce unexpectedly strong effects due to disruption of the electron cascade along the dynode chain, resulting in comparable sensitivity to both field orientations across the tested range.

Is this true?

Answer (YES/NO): NO